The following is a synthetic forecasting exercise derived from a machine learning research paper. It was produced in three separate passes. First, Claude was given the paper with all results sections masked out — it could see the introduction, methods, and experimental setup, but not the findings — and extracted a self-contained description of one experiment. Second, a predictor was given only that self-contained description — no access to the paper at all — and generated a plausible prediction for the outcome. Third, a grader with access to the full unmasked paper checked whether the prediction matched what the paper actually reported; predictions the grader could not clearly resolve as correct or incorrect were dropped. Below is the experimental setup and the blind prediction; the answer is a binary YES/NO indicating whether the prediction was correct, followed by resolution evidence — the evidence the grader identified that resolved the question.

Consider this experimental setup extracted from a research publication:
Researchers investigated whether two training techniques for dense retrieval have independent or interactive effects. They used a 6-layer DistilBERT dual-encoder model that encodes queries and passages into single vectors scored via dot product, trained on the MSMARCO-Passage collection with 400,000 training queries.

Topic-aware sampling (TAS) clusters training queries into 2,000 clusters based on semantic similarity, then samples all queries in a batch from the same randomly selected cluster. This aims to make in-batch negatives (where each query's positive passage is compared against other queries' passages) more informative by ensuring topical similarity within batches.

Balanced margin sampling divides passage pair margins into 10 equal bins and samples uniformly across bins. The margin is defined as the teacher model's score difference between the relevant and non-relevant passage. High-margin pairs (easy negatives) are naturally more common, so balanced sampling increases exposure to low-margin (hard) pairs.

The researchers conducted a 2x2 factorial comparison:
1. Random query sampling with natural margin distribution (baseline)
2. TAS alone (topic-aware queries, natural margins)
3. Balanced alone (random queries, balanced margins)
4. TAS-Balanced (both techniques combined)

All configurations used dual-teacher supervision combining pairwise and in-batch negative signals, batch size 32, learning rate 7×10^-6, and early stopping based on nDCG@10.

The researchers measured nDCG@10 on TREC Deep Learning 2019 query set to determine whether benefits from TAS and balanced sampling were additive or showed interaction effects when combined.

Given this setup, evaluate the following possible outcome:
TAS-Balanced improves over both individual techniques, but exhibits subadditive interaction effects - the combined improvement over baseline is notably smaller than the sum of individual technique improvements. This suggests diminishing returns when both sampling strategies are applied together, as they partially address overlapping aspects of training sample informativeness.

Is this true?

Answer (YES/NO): NO